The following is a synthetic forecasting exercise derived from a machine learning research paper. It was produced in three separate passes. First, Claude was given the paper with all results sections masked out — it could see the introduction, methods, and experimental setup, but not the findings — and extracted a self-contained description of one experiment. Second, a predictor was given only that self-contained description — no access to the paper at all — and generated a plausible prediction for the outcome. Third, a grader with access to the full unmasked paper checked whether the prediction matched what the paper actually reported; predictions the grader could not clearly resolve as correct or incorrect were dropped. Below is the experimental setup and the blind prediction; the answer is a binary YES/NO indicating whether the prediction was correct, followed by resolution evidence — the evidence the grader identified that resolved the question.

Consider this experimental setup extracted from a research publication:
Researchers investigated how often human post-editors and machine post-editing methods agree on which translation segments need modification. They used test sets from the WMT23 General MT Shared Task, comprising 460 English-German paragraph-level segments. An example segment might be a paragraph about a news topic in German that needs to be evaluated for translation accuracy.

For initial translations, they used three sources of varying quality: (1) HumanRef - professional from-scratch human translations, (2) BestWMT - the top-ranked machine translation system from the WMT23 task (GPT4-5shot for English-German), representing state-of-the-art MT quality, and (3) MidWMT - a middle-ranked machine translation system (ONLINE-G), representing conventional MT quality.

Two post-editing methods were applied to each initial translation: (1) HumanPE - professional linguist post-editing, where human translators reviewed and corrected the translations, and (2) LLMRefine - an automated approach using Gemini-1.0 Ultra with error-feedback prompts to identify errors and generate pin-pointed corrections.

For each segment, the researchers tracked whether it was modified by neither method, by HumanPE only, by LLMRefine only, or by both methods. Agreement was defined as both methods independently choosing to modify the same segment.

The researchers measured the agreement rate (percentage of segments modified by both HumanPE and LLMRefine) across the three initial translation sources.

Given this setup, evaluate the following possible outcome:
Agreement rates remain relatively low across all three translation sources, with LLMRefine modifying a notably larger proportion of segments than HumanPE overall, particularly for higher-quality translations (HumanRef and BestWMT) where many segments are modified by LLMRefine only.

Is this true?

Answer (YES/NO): NO